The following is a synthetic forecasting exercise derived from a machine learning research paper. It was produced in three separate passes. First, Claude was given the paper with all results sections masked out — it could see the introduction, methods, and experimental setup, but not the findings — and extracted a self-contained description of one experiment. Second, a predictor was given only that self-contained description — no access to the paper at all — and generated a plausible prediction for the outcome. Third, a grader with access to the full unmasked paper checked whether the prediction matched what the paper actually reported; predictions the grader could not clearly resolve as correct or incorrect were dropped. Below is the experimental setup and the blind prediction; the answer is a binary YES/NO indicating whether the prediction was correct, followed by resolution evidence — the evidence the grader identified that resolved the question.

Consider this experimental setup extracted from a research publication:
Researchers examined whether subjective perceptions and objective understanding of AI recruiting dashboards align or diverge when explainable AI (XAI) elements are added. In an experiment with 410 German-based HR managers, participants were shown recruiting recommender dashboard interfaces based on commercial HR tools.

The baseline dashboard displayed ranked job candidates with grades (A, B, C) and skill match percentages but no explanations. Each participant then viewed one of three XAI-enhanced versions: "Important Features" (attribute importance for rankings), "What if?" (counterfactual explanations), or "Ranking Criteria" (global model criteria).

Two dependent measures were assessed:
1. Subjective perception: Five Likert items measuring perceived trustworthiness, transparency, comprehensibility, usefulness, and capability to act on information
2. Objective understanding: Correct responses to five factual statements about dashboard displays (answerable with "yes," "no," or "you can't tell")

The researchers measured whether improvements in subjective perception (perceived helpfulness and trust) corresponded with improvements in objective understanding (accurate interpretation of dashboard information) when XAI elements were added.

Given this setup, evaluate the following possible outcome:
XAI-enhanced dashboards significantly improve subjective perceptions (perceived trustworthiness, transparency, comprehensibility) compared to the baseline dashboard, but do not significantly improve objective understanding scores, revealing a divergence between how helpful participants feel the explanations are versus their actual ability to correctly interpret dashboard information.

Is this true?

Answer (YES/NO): NO